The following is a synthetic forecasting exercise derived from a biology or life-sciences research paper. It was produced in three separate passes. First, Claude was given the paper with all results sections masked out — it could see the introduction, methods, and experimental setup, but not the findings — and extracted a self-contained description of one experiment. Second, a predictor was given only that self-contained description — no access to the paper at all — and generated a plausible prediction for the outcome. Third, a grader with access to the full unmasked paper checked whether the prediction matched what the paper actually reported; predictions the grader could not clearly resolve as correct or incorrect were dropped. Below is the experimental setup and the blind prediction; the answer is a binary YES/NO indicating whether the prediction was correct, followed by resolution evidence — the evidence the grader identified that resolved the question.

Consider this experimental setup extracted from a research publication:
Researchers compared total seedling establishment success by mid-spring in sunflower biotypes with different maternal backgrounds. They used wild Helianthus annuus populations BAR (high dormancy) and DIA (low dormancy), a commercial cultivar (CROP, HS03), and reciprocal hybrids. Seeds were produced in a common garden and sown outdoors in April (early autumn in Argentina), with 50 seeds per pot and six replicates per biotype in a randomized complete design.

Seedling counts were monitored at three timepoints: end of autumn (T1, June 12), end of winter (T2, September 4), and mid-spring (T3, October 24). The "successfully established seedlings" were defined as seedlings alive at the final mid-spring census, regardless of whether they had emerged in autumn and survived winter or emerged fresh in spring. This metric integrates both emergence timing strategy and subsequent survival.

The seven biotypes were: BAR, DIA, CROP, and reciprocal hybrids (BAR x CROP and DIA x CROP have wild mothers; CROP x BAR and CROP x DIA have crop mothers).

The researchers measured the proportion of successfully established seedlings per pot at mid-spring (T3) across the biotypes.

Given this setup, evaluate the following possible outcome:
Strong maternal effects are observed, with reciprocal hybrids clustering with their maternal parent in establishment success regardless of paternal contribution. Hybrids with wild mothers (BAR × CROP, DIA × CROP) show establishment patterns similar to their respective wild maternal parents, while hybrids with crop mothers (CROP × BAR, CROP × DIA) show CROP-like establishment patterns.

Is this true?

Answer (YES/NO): YES